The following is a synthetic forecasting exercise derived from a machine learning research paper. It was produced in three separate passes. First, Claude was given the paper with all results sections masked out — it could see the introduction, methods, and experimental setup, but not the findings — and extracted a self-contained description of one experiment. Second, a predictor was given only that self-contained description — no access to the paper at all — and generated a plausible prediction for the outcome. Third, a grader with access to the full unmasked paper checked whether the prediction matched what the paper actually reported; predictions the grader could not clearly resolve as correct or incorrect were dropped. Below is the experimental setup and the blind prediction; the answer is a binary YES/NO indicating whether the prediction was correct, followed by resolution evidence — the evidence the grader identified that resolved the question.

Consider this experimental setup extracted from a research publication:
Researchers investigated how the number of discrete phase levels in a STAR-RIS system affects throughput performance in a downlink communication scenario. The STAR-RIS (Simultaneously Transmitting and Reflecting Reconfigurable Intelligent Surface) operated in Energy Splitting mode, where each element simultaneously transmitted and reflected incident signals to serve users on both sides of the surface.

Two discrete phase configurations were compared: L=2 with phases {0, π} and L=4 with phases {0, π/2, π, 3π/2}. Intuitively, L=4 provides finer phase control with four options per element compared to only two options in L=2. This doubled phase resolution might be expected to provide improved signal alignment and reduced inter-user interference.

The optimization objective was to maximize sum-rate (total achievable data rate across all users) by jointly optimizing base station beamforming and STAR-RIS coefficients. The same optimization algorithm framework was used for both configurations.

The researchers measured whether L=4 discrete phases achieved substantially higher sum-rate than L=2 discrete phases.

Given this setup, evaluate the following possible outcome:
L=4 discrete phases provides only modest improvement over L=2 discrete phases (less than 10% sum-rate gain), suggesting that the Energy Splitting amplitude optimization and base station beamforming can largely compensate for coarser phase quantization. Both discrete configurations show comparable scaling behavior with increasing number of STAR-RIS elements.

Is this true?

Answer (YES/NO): YES